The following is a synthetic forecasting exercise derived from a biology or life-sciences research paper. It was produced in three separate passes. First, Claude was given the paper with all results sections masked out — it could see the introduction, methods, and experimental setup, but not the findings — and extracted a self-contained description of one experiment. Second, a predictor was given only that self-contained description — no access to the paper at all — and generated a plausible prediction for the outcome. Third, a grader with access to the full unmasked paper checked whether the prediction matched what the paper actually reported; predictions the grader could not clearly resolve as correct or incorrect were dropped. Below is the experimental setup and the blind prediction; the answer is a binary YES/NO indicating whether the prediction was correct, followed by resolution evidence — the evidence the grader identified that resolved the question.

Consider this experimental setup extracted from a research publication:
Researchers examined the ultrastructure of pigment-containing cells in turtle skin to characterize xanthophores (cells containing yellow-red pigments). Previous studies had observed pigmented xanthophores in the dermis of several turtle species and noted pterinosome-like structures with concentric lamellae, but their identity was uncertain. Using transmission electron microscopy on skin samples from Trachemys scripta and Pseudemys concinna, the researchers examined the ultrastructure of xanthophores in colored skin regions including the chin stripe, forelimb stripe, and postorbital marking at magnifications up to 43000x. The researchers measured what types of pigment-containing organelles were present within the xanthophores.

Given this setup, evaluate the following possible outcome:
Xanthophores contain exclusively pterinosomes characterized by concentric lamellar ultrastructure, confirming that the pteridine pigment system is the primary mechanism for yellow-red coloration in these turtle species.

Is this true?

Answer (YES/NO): NO